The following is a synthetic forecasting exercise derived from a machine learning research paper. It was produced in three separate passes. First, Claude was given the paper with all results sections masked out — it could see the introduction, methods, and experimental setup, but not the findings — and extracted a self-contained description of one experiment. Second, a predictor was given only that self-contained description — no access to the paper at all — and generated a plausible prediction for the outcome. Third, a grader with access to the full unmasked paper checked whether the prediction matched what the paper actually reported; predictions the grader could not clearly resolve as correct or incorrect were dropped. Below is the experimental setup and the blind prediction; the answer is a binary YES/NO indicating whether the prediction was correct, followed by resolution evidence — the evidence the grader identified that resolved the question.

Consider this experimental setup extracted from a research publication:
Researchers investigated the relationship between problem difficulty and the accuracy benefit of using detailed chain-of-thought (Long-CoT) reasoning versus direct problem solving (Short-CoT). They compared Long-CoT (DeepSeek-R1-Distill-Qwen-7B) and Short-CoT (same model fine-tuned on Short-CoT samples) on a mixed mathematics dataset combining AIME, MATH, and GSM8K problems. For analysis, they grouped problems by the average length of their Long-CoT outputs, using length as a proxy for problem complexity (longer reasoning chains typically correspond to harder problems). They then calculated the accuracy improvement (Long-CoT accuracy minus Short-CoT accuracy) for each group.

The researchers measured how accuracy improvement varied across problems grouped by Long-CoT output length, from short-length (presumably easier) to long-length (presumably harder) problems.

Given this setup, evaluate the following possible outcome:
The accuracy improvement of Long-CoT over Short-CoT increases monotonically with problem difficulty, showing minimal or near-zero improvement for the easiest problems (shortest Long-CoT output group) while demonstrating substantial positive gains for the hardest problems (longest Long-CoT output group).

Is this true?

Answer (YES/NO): NO